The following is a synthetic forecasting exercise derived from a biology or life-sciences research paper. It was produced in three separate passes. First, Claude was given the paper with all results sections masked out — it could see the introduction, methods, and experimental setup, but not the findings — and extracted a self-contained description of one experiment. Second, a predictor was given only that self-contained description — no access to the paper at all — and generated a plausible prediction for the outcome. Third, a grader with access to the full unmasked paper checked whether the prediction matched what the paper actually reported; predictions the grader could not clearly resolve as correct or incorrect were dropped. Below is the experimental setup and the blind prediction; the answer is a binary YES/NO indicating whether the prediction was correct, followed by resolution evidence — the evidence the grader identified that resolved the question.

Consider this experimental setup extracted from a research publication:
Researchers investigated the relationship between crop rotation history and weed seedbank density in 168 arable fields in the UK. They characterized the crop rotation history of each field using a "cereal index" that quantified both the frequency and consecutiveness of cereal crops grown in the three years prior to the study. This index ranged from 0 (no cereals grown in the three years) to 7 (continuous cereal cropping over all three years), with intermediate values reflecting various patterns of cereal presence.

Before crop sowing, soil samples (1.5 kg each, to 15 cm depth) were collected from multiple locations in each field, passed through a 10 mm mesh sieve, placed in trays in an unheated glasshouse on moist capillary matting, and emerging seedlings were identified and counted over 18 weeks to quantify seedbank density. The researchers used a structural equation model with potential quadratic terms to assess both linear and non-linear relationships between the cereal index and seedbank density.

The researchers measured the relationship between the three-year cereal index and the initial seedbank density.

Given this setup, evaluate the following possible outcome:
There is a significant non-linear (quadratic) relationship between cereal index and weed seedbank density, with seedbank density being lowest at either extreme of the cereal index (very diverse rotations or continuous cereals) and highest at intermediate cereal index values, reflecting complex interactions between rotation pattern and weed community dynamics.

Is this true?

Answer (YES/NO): NO